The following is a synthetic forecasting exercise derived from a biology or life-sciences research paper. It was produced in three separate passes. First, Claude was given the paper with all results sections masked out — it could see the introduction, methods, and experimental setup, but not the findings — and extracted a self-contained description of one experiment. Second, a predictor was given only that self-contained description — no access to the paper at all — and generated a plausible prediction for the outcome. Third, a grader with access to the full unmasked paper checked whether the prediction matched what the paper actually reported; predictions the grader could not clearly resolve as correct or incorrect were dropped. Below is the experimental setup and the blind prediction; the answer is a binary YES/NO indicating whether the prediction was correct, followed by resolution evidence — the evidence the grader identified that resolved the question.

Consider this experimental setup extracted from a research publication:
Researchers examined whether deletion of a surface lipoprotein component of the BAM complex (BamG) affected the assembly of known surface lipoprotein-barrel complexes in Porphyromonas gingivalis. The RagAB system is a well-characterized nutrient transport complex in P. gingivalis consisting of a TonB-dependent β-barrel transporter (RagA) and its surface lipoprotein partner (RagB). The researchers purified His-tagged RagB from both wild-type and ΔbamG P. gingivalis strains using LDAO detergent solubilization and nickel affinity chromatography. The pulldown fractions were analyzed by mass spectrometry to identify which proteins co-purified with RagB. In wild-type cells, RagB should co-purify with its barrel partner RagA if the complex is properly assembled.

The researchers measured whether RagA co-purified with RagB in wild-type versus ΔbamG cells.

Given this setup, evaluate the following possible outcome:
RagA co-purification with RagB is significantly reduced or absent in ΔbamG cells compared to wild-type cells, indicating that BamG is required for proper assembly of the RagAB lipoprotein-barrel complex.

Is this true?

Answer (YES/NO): YES